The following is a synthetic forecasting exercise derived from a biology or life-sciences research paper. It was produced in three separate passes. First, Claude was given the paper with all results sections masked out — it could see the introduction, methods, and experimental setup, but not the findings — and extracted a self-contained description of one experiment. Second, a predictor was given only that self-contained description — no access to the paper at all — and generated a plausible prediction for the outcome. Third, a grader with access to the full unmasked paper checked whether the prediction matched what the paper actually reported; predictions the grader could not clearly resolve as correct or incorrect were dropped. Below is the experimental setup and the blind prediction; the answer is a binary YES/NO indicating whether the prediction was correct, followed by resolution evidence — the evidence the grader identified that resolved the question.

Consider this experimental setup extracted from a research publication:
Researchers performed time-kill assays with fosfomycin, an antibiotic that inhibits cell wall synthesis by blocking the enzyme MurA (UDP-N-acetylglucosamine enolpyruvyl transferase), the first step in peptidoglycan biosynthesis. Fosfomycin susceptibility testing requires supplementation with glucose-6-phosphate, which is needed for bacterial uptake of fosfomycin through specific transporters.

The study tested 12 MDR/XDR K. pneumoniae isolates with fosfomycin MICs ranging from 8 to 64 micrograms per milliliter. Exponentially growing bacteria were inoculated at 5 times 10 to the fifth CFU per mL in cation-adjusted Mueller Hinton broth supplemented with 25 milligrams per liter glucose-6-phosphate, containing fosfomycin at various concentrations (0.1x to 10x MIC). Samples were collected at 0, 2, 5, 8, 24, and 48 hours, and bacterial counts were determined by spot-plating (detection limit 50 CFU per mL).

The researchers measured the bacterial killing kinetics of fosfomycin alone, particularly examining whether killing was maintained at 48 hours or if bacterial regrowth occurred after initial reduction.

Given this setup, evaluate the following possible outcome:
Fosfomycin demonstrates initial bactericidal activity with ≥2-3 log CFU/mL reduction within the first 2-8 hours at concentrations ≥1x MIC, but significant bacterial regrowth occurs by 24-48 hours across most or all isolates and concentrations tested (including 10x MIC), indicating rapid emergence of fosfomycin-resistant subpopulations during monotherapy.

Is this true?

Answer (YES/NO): YES